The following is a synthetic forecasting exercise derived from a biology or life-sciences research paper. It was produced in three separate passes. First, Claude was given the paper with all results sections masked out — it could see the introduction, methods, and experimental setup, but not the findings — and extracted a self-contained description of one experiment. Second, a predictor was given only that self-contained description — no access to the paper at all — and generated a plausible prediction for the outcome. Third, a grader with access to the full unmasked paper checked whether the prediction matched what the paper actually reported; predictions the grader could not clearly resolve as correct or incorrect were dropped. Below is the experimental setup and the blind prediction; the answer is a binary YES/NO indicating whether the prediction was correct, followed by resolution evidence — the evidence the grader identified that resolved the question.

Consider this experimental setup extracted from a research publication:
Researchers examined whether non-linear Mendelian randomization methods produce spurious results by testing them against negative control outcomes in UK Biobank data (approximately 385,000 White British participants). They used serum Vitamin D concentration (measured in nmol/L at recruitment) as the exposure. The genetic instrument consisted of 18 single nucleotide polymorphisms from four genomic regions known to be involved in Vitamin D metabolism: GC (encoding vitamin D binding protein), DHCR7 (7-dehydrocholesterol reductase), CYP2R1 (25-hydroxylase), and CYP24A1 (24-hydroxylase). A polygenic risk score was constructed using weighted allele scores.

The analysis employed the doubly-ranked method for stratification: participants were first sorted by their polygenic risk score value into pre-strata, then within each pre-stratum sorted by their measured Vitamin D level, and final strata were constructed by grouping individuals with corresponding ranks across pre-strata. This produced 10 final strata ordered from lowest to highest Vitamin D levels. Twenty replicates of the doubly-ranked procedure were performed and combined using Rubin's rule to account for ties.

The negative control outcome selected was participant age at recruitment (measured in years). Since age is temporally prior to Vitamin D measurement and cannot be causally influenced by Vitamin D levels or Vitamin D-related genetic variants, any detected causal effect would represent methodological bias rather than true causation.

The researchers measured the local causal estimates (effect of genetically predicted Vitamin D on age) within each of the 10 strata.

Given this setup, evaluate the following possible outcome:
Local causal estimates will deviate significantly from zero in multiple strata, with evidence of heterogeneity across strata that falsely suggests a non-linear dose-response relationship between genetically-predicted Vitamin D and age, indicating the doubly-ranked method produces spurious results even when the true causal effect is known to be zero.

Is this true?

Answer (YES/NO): NO